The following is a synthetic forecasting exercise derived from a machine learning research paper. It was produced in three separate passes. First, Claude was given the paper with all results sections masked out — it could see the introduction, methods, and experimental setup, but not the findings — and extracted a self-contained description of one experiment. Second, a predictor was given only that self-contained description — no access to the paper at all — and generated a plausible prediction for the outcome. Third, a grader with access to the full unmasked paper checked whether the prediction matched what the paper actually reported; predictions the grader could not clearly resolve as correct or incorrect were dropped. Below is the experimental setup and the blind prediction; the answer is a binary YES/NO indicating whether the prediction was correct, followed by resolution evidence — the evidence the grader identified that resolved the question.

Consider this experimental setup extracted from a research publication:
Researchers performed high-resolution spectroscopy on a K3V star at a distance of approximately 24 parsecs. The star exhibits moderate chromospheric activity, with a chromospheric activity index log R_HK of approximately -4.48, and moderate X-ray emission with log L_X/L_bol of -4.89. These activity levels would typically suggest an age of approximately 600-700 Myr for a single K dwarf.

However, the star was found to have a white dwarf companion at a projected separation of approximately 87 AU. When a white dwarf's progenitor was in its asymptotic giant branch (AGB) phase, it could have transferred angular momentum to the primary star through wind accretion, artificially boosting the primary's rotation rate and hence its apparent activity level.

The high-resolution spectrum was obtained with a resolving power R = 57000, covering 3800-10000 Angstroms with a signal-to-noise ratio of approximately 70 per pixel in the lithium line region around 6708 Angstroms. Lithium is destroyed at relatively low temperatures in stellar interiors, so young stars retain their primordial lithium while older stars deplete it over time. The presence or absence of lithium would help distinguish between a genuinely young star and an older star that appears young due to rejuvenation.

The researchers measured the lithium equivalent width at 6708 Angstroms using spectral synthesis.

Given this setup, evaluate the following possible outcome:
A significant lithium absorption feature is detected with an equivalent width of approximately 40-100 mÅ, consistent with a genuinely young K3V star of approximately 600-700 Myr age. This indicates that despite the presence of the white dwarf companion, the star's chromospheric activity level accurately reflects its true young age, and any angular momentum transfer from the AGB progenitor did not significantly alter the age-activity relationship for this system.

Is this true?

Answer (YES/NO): NO